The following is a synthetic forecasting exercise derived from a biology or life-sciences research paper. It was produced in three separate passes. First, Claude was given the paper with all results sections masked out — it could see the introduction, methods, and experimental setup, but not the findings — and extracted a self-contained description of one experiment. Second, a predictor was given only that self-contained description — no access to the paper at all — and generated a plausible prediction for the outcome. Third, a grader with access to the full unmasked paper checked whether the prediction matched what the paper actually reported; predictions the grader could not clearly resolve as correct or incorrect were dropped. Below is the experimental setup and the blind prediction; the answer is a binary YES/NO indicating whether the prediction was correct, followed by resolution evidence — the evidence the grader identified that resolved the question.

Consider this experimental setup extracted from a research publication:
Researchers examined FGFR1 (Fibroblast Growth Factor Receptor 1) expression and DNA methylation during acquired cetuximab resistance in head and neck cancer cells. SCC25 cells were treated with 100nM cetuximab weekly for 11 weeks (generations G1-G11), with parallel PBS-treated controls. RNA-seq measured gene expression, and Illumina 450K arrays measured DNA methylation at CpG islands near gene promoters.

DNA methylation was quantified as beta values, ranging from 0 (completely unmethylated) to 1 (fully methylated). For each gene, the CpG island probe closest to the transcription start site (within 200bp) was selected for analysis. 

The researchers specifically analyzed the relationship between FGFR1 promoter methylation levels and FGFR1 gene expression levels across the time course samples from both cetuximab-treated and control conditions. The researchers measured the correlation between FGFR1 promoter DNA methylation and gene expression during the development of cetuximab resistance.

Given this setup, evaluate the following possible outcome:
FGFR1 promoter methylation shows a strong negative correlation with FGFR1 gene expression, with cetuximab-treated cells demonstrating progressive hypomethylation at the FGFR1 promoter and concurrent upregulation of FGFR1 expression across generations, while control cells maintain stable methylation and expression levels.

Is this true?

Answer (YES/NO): YES